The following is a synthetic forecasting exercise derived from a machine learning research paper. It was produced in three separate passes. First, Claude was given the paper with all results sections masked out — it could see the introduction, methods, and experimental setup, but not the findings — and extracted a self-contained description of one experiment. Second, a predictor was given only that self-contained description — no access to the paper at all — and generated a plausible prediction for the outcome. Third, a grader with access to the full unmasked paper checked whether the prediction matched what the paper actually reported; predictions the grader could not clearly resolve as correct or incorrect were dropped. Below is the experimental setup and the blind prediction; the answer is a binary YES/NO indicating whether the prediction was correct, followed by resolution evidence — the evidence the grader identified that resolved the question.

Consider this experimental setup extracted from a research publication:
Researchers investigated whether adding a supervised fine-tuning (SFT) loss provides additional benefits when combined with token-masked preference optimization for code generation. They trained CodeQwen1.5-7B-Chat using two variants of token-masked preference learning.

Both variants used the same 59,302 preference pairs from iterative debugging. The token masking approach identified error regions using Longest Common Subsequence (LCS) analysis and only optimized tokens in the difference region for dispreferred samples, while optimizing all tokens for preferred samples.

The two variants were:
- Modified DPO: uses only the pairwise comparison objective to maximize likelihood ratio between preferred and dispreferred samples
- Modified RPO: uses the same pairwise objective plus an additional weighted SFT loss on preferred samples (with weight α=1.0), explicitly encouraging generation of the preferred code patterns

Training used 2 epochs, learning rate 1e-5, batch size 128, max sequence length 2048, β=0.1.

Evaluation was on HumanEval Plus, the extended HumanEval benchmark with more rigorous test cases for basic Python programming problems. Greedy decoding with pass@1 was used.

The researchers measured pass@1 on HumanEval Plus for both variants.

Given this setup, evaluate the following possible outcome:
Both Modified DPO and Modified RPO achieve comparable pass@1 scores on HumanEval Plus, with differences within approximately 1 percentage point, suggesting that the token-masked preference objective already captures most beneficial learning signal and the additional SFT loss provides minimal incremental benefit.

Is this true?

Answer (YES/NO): YES